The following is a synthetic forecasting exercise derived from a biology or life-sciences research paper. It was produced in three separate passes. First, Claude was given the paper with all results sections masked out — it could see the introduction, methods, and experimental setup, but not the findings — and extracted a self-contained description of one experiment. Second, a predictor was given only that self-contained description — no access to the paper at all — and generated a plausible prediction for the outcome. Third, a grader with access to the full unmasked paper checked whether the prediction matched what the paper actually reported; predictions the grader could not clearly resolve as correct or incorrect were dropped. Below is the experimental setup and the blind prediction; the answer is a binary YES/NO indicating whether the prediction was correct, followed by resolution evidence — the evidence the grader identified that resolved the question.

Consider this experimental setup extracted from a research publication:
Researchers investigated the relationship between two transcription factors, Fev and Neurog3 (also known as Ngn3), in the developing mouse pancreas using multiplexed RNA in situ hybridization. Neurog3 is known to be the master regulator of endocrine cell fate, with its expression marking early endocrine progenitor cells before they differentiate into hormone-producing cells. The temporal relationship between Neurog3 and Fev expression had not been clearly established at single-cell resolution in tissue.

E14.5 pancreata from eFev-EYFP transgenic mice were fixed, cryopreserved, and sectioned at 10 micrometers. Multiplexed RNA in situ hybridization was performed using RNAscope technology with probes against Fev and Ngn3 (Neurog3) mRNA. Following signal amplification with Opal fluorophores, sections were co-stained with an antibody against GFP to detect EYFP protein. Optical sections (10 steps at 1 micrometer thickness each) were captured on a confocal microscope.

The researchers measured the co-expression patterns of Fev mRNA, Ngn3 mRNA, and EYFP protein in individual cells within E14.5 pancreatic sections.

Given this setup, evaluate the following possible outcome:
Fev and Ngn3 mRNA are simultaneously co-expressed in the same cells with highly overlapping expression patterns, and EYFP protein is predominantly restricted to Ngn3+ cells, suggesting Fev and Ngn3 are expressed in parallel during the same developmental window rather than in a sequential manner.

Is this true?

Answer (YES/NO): NO